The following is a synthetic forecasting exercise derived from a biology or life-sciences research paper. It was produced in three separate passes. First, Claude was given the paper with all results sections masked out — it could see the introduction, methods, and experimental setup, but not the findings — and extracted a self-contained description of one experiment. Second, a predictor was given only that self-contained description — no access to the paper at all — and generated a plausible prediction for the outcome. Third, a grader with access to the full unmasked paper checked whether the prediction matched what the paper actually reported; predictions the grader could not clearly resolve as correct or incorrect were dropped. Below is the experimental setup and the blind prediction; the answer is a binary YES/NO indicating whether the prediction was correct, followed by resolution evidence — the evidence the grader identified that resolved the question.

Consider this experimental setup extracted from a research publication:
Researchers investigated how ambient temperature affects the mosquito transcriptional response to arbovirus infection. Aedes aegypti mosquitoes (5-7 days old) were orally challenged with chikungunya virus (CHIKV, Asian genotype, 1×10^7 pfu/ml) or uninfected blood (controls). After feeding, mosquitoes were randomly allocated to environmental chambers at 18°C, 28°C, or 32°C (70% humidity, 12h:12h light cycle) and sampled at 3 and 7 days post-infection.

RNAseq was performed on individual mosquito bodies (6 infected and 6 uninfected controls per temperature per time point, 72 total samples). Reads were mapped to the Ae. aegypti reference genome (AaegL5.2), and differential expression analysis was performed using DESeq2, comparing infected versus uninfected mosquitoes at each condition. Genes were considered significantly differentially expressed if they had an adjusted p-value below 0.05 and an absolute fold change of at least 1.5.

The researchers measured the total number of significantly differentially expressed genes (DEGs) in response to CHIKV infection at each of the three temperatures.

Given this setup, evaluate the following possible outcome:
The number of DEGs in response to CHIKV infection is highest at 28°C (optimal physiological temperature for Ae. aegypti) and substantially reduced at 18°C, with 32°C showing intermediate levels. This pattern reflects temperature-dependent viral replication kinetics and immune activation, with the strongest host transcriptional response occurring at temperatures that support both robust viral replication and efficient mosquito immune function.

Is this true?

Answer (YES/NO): NO